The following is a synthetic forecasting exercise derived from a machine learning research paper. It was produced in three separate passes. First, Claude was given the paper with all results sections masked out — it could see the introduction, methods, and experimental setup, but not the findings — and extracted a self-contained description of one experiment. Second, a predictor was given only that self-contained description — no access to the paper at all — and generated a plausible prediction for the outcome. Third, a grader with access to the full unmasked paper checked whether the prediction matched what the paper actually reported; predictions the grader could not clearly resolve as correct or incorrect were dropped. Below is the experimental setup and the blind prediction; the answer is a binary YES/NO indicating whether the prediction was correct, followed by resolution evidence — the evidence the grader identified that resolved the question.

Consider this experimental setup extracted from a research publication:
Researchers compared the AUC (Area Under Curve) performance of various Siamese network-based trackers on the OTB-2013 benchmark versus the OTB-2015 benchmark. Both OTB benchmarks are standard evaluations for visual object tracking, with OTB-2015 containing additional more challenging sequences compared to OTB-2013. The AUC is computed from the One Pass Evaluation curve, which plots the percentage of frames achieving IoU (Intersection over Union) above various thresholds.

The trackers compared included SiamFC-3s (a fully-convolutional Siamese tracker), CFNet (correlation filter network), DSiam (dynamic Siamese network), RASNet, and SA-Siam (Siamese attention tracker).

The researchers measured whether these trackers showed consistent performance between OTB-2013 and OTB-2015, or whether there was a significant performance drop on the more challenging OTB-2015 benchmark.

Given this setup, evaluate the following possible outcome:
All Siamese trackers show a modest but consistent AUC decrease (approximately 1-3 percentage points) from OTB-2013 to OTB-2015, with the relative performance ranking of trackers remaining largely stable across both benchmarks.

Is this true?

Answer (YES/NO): NO